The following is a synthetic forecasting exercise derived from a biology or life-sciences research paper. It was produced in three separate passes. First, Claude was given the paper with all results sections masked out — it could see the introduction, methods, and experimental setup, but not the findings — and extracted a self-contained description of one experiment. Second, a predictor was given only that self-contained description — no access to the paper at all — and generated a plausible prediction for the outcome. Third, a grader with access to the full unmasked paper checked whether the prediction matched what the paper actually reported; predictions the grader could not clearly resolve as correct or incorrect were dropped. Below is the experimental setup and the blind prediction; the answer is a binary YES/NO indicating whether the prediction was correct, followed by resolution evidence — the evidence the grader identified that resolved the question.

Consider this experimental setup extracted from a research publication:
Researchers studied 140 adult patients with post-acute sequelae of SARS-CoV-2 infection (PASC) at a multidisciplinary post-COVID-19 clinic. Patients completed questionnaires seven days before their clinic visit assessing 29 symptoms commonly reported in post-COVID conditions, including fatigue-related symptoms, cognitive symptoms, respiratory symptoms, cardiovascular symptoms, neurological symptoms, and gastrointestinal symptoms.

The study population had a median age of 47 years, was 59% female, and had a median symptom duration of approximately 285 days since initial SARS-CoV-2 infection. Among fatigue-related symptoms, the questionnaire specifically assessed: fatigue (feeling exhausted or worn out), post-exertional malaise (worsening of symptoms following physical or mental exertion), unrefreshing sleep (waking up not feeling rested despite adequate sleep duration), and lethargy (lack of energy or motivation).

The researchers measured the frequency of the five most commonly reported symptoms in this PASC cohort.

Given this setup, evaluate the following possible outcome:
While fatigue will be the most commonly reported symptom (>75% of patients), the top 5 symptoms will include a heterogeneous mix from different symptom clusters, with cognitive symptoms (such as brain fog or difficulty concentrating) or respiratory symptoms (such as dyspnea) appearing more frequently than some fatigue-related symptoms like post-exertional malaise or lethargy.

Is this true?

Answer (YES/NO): NO